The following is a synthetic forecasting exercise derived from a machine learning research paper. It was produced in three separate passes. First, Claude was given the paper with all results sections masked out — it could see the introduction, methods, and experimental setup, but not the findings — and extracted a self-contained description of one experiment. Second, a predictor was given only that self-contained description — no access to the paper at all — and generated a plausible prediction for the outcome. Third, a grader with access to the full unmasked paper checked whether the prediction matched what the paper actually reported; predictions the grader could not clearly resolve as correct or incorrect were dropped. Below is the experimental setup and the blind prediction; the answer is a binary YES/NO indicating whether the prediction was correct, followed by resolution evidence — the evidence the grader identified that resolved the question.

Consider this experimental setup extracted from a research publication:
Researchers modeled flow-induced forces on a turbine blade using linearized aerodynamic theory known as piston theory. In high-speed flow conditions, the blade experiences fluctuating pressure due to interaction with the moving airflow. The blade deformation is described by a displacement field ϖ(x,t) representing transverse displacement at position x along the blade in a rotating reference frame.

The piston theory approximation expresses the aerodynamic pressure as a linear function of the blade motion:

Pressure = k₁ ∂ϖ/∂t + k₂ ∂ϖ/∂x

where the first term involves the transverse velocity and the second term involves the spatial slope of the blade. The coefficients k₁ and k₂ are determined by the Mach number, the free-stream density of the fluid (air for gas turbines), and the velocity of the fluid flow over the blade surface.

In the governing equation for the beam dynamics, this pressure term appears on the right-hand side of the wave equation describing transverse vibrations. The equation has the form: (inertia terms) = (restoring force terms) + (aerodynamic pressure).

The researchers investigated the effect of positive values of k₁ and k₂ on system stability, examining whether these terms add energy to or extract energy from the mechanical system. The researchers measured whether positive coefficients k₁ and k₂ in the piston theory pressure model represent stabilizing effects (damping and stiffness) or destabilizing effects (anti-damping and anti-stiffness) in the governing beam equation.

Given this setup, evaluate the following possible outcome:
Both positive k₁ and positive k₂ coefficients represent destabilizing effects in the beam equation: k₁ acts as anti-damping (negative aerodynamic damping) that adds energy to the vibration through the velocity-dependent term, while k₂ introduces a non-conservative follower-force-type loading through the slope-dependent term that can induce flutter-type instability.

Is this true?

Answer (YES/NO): YES